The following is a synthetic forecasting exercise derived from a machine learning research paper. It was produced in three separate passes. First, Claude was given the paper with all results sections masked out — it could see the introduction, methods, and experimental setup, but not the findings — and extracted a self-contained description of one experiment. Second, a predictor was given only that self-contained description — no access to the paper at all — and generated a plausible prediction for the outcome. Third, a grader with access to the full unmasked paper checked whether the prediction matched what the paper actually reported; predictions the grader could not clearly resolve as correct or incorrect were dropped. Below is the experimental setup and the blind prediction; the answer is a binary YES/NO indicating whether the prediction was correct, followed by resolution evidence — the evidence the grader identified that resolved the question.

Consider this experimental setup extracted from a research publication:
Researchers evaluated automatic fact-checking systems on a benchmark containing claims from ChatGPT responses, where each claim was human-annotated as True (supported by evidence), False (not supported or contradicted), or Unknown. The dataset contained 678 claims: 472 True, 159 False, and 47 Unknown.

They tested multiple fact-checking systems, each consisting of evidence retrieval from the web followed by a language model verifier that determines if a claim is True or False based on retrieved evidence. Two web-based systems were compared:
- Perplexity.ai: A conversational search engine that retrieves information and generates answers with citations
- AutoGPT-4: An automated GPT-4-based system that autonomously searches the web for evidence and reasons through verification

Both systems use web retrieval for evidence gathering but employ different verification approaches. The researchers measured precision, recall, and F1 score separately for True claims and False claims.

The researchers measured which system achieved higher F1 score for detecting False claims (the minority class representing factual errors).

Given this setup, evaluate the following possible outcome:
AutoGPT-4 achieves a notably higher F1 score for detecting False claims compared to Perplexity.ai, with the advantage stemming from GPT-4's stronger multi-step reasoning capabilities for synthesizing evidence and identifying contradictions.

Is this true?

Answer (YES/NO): YES